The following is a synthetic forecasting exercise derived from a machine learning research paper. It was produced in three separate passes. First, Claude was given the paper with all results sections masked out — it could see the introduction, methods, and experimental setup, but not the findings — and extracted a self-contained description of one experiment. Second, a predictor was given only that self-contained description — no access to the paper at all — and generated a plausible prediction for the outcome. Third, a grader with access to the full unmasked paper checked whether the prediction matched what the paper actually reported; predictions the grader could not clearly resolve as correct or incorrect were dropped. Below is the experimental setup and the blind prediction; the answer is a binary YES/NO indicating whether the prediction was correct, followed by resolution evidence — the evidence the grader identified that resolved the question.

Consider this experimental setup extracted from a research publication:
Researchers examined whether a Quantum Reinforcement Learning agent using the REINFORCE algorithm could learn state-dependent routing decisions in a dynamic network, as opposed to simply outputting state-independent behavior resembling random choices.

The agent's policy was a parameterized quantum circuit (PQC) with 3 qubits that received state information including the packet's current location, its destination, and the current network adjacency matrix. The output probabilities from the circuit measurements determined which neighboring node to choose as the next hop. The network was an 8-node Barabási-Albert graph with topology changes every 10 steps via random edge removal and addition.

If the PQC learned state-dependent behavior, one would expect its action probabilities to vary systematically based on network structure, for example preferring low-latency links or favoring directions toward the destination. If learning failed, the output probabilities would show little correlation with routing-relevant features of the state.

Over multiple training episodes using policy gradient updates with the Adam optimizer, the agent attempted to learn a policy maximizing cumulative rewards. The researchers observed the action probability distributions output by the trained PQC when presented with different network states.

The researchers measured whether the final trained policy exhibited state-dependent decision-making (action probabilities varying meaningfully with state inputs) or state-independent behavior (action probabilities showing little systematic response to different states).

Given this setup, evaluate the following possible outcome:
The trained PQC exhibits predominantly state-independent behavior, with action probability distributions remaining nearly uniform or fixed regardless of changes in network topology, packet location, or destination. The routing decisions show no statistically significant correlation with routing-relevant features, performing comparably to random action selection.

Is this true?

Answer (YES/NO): YES